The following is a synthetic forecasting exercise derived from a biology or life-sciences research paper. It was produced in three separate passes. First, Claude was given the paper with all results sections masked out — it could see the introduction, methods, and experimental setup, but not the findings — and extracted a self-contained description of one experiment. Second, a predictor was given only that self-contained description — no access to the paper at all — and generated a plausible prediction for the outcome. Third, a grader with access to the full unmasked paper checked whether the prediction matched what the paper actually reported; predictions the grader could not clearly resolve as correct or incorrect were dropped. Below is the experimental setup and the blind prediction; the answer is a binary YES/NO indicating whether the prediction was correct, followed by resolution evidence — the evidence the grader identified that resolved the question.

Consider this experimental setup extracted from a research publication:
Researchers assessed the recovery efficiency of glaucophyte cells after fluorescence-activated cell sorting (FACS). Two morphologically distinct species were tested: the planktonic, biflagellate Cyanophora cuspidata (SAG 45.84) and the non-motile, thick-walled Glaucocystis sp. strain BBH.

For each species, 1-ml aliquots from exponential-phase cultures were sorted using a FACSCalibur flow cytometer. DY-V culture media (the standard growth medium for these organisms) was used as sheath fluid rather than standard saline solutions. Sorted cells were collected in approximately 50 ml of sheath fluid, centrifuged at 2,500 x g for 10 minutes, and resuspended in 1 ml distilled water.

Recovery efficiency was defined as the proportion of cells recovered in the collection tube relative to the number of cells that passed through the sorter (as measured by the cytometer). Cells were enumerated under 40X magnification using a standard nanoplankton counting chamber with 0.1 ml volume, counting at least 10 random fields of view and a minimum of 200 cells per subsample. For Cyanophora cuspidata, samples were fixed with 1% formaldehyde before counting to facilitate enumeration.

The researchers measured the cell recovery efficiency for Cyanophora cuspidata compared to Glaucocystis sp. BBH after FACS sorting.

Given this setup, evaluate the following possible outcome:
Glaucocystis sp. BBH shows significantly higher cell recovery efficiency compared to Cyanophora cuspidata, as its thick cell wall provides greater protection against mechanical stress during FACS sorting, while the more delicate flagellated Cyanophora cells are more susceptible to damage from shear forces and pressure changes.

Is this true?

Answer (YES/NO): NO